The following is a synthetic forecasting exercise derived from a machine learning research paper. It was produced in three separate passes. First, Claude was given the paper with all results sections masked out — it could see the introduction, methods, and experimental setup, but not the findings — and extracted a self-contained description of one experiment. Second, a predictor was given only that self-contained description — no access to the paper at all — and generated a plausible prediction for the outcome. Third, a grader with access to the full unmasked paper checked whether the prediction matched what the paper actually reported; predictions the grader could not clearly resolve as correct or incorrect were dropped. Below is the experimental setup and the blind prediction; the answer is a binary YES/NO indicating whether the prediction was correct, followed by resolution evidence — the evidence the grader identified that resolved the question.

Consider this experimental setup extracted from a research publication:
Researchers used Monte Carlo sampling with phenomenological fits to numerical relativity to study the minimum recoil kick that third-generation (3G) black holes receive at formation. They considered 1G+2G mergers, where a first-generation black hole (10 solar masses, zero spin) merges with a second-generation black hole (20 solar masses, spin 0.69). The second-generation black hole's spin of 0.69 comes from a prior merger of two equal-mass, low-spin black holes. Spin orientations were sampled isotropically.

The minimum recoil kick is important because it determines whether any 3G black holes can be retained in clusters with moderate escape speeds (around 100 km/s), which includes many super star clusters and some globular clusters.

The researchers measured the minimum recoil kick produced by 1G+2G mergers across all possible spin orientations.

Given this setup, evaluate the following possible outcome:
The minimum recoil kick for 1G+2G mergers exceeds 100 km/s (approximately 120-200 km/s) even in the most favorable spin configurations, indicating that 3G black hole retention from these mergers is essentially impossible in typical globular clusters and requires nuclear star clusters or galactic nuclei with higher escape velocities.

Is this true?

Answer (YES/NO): NO